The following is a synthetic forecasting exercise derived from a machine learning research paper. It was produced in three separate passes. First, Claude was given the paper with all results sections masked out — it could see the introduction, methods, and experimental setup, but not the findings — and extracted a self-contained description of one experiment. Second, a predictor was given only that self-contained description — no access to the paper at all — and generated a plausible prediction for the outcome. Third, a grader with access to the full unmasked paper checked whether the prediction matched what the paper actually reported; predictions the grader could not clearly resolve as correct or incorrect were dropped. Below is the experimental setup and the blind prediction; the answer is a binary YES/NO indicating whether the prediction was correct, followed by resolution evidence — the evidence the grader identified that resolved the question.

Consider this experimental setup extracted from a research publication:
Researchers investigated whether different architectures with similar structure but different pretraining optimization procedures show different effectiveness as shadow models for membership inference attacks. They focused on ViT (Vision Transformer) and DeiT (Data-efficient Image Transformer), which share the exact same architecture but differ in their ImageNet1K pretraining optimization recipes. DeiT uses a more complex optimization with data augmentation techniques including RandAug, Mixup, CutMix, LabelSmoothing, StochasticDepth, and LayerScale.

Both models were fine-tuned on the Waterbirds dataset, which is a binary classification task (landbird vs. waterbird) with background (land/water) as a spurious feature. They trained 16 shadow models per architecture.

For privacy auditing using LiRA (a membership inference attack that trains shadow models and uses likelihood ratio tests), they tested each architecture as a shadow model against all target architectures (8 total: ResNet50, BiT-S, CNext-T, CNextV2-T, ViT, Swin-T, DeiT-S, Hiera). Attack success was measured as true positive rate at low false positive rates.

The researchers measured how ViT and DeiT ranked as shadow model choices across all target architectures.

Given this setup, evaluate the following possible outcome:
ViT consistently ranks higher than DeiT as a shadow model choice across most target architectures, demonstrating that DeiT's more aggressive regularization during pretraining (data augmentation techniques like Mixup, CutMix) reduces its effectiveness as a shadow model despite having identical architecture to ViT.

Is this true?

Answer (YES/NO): YES